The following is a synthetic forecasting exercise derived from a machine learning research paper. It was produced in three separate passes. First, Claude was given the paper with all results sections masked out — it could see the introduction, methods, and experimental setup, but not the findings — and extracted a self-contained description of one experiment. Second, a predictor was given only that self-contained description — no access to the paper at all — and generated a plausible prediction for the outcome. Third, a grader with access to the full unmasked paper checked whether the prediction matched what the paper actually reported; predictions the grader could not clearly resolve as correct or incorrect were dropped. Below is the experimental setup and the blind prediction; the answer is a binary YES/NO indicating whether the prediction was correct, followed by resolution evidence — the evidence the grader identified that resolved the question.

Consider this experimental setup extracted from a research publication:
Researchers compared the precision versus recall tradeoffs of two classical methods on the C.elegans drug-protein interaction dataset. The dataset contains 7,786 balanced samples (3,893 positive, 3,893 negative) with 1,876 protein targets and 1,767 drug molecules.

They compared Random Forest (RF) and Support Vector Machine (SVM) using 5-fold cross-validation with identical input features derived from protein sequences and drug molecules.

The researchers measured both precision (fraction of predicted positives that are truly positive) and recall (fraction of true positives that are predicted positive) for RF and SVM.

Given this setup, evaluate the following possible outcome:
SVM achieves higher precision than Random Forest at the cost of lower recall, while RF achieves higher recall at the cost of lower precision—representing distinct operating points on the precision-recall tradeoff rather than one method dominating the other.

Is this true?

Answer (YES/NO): NO